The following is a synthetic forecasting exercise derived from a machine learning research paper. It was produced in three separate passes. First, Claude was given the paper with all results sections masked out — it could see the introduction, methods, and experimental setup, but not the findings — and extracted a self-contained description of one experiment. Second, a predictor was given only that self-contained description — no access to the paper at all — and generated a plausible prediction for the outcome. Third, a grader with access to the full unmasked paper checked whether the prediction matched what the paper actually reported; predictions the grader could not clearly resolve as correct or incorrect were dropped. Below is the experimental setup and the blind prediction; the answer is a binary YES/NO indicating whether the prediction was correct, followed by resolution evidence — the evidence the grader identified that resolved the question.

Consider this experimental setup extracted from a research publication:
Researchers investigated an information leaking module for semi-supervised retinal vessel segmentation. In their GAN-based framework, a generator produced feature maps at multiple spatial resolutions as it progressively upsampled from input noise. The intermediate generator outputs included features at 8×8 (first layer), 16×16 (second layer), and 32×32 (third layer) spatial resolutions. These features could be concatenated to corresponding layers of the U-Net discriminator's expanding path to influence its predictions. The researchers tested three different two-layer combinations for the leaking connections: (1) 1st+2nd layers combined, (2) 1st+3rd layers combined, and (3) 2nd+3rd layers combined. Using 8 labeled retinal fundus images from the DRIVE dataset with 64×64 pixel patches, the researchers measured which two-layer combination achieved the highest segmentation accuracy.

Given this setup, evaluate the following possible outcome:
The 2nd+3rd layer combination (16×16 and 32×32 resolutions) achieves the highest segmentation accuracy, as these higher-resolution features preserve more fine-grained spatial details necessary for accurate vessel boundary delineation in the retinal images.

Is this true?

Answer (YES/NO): YES